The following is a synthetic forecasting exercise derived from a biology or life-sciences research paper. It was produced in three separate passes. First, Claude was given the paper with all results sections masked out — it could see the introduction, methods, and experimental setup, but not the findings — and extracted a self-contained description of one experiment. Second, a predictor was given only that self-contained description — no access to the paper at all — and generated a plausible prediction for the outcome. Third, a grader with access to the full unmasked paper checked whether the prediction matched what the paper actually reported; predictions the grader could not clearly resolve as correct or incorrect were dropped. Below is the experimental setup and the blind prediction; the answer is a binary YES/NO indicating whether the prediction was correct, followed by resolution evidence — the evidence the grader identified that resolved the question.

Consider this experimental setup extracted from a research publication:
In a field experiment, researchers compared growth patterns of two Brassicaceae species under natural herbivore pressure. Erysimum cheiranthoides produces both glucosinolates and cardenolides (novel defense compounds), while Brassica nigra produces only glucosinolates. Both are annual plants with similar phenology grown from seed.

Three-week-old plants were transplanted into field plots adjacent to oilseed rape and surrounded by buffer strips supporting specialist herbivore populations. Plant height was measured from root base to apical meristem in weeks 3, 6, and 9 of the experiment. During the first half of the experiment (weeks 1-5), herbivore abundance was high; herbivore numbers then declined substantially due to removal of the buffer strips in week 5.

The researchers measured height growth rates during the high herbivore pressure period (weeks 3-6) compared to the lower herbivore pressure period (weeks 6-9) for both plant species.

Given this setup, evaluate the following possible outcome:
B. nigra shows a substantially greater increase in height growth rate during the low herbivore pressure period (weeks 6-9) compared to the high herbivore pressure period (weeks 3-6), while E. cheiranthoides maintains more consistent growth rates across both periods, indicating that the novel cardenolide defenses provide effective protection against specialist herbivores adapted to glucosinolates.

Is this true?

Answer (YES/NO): NO